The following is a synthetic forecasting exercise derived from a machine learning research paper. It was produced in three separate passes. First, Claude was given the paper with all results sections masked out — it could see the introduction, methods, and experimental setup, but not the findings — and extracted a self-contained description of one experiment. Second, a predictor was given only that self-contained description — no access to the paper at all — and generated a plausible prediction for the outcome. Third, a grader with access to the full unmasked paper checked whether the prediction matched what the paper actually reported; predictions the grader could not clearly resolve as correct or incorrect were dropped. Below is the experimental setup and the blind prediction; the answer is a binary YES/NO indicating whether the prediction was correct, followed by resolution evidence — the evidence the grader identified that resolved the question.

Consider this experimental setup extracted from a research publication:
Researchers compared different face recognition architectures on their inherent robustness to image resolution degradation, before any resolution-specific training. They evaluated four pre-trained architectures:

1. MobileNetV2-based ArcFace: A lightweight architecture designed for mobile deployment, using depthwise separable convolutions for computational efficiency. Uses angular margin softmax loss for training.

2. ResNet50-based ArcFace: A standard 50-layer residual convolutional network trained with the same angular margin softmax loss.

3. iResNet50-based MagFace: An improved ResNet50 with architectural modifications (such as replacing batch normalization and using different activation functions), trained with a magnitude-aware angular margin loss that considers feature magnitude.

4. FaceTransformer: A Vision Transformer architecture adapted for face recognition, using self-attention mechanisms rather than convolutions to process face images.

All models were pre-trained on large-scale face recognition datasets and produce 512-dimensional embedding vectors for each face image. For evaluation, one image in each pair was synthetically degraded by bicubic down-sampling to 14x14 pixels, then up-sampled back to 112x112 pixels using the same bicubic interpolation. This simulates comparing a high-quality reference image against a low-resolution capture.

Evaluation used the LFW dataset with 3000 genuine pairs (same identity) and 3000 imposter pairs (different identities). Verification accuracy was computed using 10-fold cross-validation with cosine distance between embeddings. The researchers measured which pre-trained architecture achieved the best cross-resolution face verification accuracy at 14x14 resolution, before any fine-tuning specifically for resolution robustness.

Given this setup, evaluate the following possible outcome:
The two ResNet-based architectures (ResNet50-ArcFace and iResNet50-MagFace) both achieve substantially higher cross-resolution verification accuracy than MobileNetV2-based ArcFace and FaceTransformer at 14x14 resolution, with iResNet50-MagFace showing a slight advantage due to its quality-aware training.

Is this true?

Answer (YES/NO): NO